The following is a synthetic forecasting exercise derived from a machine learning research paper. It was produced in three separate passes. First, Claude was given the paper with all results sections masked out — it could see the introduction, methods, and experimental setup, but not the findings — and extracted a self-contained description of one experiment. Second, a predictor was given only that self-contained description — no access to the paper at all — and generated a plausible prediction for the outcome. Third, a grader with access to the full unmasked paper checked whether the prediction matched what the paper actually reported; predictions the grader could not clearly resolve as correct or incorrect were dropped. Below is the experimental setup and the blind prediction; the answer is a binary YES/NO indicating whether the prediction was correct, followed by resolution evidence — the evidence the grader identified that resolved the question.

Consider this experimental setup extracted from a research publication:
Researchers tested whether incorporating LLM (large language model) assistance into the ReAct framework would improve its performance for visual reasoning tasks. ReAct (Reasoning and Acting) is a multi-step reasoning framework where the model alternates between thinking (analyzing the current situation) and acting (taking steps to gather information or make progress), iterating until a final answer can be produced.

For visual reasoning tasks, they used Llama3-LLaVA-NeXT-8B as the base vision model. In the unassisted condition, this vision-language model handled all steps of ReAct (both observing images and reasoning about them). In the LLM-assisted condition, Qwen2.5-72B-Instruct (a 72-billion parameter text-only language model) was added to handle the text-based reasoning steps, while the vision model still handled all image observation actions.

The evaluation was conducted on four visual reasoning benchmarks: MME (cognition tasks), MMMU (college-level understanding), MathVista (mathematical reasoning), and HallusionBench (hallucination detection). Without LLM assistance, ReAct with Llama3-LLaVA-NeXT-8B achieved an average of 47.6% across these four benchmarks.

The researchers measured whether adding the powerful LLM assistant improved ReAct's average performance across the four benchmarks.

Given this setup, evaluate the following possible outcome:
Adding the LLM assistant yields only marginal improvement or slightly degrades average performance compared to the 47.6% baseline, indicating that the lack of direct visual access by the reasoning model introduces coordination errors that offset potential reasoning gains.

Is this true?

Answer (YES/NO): YES